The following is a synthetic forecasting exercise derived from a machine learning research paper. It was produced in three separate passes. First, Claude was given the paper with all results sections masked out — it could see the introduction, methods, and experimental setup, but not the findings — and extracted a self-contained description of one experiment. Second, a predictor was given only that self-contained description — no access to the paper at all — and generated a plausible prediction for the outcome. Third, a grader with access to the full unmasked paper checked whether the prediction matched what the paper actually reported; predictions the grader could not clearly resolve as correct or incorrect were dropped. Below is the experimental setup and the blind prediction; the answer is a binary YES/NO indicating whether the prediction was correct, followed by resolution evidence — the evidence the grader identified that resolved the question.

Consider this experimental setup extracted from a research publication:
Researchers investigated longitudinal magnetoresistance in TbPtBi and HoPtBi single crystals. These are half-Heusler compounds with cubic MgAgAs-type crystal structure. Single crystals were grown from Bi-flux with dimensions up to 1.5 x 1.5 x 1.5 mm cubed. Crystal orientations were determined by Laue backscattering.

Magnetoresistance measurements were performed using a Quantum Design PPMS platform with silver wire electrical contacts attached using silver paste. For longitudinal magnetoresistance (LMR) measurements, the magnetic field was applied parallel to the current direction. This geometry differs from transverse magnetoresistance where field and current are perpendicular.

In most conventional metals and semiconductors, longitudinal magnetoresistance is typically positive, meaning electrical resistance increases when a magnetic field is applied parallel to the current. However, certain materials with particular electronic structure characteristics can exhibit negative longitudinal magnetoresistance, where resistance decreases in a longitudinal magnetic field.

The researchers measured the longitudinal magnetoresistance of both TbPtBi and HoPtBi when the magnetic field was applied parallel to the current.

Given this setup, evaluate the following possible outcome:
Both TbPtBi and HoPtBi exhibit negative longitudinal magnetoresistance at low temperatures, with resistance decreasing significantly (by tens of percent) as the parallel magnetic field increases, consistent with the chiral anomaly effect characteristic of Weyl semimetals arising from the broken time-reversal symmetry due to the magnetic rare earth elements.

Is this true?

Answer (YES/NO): NO